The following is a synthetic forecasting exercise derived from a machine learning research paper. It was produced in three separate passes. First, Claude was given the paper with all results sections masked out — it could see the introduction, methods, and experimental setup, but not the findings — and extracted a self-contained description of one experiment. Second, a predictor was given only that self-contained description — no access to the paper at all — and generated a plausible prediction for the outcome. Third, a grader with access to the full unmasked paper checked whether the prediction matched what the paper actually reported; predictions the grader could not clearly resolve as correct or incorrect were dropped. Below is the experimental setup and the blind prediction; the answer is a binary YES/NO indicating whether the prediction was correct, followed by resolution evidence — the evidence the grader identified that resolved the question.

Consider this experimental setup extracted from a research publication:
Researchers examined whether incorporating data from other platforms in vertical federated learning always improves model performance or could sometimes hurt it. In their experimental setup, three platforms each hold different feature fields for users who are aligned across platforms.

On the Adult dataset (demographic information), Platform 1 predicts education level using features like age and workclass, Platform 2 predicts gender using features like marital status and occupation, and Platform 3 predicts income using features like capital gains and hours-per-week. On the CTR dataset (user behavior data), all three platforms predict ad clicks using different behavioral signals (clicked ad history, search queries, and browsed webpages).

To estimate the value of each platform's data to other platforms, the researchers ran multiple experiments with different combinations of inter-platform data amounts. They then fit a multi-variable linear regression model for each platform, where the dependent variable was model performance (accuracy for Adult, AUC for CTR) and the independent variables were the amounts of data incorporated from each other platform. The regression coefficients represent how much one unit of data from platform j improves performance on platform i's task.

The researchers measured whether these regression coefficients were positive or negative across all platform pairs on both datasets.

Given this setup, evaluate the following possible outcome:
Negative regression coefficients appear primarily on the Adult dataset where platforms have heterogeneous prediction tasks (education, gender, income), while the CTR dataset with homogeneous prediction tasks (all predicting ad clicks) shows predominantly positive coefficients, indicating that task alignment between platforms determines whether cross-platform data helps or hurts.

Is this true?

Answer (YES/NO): NO